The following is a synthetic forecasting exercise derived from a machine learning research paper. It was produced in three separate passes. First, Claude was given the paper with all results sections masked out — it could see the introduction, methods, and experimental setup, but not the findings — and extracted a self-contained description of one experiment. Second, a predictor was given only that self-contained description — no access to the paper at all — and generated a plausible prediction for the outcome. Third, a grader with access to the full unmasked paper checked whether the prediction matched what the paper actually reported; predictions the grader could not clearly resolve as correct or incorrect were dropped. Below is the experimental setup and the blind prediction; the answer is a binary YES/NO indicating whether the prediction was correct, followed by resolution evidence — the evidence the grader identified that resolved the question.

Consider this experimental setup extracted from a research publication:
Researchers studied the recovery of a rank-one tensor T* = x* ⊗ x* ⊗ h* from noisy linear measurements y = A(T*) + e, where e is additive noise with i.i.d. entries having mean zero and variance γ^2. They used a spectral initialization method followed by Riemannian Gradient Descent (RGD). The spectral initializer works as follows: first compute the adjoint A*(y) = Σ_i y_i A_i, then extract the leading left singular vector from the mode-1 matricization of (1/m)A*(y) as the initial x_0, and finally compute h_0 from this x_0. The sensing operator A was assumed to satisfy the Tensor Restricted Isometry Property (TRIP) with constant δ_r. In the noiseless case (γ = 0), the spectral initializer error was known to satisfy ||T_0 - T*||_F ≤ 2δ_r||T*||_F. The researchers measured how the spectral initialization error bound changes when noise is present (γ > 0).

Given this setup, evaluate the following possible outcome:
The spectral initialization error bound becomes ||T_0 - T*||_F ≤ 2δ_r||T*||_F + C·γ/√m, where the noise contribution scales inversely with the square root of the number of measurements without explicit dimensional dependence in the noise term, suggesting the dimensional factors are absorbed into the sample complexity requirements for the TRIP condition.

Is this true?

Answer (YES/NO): NO